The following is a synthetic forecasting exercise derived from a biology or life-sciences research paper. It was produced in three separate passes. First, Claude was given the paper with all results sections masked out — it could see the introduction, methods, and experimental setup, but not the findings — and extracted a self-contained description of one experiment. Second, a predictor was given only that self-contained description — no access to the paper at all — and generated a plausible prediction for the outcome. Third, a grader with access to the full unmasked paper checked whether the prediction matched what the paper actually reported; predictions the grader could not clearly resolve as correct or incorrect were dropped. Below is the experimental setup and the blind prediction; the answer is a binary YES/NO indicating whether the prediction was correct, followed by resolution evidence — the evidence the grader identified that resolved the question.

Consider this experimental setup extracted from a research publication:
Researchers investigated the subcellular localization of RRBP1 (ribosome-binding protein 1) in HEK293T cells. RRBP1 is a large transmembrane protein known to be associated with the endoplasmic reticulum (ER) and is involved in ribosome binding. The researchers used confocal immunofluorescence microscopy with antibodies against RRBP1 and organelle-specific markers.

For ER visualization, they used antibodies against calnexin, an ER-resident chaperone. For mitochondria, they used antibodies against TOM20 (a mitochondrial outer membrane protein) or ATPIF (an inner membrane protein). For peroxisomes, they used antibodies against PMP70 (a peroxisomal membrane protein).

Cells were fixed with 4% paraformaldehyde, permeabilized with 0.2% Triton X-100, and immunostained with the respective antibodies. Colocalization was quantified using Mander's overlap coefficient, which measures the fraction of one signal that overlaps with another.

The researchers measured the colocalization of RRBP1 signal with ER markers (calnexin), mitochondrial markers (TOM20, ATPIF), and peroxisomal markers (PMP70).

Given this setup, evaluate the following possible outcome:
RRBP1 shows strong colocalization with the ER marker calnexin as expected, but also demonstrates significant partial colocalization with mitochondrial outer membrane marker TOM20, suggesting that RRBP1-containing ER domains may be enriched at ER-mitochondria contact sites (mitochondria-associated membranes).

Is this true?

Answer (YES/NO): NO